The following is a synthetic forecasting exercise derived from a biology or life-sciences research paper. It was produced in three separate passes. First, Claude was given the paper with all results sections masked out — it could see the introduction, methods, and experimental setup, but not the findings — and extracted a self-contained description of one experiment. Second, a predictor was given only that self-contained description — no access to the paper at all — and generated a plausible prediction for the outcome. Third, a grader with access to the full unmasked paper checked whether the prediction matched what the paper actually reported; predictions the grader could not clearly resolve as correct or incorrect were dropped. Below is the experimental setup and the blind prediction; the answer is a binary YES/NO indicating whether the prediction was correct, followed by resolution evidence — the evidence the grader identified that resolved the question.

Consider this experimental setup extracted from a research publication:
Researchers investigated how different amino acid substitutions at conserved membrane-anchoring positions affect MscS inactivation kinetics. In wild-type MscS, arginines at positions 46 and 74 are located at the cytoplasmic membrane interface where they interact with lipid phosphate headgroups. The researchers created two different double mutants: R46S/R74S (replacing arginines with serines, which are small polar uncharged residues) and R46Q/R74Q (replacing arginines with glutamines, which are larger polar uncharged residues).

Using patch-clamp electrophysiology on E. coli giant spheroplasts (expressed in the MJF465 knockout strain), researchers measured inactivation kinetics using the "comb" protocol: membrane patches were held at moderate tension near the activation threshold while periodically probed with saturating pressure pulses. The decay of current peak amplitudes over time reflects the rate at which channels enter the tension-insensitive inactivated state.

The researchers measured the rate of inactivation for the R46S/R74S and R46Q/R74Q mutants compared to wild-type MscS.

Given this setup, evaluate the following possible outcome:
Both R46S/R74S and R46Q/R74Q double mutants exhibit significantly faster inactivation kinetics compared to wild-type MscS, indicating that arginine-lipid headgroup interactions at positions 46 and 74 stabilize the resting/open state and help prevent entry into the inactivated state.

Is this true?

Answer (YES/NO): NO